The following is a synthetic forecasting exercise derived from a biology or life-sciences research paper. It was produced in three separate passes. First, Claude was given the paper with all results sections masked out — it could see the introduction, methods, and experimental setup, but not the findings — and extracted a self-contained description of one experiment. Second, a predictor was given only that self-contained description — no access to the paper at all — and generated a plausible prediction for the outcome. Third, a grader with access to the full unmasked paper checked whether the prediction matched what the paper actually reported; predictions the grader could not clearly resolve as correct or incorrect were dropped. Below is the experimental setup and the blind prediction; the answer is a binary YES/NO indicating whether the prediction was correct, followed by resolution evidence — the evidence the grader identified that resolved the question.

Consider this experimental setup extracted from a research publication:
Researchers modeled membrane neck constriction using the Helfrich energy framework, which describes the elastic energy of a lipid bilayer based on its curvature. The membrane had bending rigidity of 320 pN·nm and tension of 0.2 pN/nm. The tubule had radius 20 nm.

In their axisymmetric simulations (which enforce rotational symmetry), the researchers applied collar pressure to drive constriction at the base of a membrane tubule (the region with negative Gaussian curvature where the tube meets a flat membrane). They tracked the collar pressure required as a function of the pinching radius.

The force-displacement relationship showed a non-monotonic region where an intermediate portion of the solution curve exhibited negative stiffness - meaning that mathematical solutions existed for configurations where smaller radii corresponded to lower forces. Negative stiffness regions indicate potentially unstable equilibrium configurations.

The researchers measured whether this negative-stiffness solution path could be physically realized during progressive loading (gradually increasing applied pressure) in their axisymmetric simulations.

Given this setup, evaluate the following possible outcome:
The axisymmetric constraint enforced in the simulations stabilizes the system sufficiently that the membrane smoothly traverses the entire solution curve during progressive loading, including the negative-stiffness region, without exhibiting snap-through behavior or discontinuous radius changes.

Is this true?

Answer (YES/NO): NO